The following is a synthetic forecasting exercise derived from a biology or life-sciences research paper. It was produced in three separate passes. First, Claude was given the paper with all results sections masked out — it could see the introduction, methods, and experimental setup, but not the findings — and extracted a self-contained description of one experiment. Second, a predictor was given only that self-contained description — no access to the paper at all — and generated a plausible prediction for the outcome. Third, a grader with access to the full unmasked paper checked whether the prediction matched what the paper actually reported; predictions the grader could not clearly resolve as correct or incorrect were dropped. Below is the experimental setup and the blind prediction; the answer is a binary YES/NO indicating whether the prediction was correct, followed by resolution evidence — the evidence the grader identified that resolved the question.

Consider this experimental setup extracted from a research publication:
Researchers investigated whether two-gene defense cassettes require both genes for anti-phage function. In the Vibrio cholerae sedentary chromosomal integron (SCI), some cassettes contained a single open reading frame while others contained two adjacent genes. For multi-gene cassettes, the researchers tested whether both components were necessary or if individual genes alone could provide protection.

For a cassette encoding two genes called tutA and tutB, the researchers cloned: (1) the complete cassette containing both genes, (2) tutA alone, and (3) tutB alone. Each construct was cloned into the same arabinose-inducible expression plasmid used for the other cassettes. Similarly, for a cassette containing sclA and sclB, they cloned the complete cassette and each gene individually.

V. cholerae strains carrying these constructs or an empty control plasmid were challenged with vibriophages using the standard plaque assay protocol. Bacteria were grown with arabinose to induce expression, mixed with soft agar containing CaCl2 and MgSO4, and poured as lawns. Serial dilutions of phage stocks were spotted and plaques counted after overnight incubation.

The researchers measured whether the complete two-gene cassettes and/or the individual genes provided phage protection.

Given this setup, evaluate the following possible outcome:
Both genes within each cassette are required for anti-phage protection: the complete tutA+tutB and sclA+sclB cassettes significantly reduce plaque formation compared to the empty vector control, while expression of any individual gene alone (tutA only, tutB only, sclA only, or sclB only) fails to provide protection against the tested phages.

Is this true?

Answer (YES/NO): NO